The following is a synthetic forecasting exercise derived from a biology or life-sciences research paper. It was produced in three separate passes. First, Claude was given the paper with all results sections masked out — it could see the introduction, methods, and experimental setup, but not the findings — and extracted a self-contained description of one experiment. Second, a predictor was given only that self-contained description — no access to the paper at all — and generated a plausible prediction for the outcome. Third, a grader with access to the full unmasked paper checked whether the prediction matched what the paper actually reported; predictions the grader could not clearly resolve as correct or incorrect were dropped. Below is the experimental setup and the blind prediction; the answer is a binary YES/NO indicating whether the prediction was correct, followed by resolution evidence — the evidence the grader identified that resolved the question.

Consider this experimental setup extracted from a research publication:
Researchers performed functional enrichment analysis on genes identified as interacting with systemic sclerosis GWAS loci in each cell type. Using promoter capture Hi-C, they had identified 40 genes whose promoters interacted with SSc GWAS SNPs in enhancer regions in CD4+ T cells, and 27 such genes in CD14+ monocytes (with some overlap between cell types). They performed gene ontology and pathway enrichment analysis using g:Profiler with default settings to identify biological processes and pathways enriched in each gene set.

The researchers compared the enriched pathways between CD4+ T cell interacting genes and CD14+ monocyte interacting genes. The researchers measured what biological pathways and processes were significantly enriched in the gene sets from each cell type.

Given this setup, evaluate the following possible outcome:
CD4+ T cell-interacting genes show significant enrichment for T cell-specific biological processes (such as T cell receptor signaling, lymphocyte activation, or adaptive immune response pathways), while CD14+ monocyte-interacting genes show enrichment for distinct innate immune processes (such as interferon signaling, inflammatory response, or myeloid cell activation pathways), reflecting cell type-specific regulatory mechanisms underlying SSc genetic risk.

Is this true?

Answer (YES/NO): NO